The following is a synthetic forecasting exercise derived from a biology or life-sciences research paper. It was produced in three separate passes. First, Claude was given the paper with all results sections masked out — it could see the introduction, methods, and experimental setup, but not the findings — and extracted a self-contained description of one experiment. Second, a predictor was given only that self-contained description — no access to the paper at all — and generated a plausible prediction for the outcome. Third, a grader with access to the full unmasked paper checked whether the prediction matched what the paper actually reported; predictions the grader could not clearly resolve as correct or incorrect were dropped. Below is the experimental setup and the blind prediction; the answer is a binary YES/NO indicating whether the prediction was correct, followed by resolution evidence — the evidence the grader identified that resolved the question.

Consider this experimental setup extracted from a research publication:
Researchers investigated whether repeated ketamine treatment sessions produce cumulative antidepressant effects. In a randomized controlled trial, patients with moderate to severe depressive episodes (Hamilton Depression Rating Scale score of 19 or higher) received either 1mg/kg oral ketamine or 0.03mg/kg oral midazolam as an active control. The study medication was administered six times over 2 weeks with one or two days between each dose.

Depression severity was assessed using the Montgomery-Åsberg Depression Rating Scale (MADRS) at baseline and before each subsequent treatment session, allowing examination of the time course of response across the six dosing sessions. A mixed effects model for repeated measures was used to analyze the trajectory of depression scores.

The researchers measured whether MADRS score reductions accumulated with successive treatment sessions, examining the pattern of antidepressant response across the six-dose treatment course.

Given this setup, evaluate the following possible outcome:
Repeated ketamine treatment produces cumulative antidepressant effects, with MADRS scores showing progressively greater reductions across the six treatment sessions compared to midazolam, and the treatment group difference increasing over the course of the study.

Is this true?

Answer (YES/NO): NO